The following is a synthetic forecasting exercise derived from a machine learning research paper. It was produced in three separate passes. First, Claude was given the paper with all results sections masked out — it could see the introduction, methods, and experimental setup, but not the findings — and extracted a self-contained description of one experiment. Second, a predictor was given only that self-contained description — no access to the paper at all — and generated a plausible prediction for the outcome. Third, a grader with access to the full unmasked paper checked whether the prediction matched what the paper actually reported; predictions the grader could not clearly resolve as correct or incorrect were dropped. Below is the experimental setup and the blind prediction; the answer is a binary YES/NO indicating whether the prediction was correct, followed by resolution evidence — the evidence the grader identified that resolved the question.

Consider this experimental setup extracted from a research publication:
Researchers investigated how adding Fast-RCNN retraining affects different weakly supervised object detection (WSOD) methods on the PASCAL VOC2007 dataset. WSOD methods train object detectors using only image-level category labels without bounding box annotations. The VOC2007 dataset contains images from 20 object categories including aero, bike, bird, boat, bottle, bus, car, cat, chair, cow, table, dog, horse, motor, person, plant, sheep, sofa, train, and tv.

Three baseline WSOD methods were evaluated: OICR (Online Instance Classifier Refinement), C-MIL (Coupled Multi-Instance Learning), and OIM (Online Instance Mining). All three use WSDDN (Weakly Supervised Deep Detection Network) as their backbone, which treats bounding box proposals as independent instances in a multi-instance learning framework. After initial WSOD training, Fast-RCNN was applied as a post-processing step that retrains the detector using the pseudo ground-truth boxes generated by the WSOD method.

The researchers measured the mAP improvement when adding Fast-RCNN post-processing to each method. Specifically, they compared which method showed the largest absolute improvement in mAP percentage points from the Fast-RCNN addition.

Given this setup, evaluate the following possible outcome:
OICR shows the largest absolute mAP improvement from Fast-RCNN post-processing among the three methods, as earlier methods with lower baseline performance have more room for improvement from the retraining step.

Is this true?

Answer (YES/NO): YES